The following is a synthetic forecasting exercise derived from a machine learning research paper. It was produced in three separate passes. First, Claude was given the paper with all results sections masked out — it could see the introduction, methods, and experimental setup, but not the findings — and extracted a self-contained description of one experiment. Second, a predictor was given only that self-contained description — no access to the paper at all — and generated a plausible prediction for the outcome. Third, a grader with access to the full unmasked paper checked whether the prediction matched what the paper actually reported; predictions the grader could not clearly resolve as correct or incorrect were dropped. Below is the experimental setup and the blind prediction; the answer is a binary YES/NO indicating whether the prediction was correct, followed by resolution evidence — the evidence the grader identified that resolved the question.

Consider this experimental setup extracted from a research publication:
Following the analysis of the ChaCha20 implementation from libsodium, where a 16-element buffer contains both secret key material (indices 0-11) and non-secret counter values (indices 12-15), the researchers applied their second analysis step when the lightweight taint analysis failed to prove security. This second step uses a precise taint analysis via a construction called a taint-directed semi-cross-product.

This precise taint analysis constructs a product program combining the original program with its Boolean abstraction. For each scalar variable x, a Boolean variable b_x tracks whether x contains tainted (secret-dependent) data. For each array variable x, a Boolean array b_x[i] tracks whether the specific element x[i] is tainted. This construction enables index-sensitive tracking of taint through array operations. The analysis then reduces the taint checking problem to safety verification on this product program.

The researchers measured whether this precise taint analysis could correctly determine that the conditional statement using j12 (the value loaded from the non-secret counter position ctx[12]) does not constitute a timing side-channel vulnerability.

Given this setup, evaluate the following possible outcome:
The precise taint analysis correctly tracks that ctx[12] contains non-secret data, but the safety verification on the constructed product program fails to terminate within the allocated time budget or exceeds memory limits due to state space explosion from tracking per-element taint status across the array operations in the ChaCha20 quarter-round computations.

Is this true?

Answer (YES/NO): NO